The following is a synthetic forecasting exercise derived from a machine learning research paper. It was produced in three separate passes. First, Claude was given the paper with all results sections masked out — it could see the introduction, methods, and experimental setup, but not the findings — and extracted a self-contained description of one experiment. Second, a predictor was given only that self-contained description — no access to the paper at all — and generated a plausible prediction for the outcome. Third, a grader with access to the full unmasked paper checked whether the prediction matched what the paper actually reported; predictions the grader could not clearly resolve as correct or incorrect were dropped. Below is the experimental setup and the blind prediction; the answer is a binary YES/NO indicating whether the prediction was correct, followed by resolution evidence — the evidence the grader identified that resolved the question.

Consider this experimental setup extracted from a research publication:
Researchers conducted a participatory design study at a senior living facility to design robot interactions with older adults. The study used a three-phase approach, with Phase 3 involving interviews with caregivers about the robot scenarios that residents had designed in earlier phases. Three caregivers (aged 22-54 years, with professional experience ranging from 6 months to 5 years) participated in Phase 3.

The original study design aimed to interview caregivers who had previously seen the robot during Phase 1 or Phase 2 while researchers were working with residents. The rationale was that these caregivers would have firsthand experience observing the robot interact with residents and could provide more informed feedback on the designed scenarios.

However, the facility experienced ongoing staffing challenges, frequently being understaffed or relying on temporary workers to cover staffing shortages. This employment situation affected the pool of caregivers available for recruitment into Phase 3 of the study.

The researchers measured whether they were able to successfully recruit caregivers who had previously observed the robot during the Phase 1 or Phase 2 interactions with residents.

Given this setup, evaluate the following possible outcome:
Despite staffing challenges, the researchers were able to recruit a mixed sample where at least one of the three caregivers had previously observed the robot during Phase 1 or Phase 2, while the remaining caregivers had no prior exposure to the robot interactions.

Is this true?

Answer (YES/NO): NO